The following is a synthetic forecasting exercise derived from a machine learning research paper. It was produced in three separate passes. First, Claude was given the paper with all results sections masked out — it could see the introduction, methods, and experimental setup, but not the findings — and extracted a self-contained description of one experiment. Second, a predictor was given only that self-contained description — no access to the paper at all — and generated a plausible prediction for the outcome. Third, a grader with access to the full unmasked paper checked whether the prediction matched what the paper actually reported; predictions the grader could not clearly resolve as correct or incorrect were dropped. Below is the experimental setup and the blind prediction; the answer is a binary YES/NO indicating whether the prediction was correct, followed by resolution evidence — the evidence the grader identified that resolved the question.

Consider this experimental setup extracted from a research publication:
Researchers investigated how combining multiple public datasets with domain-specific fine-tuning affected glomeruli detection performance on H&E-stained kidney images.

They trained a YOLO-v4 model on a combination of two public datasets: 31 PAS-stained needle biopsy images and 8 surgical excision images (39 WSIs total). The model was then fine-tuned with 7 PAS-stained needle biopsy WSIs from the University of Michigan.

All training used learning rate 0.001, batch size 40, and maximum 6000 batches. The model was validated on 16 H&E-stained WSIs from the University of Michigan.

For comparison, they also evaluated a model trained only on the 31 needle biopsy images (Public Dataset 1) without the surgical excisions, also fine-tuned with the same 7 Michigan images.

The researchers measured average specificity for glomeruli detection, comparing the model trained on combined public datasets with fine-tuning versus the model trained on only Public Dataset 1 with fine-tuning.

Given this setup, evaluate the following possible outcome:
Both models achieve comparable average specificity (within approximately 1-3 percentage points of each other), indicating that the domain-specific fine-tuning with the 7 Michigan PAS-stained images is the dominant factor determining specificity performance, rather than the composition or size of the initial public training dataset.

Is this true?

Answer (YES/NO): NO